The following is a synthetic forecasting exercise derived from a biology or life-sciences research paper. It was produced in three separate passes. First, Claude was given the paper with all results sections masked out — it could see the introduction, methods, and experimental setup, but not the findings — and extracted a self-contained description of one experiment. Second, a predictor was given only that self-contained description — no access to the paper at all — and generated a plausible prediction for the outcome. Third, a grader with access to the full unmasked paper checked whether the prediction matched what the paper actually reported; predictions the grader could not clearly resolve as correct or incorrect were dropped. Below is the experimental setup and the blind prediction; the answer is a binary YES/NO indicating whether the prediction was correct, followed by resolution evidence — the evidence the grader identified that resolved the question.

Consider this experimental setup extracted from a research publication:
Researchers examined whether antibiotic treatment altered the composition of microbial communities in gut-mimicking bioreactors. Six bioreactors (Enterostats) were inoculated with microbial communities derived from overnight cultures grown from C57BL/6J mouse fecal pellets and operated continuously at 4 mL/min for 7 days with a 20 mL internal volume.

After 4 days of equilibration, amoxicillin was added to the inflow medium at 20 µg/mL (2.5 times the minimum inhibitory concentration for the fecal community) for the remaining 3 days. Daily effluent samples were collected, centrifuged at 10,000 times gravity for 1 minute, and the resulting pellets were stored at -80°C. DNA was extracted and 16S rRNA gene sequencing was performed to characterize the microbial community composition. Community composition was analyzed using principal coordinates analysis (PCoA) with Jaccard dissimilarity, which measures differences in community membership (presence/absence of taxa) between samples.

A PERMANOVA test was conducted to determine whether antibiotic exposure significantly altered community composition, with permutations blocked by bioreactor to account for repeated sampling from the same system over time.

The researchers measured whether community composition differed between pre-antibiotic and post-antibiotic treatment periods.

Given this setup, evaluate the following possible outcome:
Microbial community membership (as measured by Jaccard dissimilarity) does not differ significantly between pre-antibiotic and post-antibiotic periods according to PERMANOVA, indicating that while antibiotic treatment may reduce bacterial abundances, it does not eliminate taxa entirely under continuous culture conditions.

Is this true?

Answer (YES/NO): YES